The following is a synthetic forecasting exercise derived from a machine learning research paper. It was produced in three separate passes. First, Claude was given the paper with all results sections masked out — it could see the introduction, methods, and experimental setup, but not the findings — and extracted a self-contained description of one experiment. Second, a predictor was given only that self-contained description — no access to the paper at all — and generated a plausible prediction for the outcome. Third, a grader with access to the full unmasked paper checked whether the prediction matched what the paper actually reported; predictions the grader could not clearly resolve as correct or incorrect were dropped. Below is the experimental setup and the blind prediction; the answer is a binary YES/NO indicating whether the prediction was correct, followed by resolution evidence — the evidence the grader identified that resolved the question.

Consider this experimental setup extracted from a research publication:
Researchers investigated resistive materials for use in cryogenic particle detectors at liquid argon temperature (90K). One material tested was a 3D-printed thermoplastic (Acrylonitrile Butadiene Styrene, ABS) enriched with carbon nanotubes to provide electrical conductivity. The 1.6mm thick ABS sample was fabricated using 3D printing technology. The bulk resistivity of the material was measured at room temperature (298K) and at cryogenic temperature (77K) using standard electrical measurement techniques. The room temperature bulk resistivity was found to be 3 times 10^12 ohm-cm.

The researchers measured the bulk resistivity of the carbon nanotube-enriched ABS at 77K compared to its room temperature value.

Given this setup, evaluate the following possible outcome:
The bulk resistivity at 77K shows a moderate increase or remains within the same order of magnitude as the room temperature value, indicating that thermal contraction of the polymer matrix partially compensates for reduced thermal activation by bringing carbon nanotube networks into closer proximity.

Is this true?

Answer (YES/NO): YES